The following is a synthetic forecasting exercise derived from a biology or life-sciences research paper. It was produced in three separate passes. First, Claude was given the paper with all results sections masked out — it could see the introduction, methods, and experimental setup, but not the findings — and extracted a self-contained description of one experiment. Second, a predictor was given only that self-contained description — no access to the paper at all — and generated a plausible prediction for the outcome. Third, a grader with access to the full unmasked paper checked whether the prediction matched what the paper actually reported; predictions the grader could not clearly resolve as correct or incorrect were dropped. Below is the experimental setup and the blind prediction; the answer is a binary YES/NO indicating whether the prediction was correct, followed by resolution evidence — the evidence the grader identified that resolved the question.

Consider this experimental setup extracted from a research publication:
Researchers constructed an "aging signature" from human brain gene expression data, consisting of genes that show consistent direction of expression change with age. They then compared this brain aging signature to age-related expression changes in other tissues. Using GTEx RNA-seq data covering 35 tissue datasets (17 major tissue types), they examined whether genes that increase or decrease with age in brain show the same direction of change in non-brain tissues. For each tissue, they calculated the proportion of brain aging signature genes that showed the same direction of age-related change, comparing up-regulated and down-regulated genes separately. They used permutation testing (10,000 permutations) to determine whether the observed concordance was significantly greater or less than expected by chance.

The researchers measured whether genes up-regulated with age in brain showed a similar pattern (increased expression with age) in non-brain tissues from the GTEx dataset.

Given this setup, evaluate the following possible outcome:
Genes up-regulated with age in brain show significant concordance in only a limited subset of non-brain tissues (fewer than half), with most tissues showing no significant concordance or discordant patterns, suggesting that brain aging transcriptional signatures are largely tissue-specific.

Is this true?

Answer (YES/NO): NO